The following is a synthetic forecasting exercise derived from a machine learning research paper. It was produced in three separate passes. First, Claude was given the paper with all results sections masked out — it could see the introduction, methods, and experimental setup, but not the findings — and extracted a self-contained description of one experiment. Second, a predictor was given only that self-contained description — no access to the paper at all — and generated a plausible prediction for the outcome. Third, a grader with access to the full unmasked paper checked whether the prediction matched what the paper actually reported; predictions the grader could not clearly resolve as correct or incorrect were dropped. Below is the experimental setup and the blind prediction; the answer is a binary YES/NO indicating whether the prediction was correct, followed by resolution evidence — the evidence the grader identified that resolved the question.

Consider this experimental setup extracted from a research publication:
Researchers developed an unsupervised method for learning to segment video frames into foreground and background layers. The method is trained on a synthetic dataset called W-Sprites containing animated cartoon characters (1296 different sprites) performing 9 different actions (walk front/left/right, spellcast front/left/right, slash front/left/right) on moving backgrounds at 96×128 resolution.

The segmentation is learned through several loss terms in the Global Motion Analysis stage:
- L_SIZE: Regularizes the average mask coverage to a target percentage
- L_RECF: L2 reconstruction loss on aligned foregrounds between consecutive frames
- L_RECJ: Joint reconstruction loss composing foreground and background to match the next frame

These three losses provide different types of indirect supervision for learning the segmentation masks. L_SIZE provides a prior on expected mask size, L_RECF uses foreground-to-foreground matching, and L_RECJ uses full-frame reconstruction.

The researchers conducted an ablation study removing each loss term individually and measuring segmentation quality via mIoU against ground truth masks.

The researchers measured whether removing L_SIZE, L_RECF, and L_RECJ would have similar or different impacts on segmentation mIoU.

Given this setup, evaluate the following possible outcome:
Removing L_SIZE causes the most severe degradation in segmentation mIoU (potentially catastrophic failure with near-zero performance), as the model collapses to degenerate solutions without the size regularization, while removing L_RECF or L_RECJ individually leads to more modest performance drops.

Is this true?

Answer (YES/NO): NO